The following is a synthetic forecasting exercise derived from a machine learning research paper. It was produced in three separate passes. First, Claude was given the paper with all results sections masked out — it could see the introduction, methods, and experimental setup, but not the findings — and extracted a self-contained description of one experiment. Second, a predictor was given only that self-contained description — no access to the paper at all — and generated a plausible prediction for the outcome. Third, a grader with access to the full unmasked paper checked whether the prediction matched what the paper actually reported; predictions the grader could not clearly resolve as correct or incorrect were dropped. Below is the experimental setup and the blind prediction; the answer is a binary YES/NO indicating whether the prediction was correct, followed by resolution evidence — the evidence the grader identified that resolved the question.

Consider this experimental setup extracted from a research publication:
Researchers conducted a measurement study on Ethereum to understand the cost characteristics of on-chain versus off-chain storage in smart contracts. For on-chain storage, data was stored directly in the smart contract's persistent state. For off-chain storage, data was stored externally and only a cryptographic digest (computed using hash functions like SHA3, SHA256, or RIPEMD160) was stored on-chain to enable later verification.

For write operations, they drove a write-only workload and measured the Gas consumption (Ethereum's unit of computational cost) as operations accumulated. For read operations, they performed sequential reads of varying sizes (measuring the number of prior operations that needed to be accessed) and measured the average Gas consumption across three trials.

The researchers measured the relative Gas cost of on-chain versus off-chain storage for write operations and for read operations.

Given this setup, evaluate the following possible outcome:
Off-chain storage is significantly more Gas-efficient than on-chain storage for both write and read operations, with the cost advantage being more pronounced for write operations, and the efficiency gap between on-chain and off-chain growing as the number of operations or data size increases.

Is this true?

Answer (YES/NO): NO